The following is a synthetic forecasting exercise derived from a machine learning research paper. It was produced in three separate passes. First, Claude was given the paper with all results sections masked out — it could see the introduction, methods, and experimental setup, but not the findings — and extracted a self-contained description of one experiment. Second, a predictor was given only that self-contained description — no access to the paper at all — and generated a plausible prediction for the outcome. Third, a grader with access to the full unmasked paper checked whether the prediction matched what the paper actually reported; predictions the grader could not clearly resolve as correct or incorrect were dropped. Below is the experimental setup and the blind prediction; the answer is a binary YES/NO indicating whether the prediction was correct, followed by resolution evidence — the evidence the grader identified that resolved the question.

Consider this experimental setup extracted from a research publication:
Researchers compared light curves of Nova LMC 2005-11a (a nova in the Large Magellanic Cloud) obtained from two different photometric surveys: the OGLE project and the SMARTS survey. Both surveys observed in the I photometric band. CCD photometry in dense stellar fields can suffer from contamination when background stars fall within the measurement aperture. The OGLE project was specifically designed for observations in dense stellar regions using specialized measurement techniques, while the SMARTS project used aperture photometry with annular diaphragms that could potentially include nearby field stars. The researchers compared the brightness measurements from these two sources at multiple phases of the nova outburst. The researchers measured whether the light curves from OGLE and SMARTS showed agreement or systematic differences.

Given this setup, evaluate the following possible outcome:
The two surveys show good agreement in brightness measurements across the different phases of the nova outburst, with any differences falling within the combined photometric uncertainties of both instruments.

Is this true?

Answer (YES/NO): NO